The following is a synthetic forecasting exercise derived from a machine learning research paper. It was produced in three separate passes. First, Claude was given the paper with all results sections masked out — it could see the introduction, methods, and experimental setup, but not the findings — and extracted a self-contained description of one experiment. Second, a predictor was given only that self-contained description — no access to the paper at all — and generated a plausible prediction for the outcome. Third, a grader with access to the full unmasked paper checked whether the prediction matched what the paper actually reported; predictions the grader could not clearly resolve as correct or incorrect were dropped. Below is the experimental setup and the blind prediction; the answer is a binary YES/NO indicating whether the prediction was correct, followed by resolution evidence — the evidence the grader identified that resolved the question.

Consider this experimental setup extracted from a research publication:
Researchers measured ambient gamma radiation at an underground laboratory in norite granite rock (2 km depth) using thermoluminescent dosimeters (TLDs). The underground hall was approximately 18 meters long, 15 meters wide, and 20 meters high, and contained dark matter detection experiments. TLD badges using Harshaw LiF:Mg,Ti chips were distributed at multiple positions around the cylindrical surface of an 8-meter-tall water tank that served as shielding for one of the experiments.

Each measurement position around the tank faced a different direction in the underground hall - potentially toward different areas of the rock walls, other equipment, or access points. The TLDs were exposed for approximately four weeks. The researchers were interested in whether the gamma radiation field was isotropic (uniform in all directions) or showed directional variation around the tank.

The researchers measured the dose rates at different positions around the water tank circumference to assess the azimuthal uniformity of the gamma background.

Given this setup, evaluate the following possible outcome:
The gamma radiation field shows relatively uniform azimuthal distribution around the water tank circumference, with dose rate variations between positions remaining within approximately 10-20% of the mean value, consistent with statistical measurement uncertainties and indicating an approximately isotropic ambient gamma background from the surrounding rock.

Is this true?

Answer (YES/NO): NO